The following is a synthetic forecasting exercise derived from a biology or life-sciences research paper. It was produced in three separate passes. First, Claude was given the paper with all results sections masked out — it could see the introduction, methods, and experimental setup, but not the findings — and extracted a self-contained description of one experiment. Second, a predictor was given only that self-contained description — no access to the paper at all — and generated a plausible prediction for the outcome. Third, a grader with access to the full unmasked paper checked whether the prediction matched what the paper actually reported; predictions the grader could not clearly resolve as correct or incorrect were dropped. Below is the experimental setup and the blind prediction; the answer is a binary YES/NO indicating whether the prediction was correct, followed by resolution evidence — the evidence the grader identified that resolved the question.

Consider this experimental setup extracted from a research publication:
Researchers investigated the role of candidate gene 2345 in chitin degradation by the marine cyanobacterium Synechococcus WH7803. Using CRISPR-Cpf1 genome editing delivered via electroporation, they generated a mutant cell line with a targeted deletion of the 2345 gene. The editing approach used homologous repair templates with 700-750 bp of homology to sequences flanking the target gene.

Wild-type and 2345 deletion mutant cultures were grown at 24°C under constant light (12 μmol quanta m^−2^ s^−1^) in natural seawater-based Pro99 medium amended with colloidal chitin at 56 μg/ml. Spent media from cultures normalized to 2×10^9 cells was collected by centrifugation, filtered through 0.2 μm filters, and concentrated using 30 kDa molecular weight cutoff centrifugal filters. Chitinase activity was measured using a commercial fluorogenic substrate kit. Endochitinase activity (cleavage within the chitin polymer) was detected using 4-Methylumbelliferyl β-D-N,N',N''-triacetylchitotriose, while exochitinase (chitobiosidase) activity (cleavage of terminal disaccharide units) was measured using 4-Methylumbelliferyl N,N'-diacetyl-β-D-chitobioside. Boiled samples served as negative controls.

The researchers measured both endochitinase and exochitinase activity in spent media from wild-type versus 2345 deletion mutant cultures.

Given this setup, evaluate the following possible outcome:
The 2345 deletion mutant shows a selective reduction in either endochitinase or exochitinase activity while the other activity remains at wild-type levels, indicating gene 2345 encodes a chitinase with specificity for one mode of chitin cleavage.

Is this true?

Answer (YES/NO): NO